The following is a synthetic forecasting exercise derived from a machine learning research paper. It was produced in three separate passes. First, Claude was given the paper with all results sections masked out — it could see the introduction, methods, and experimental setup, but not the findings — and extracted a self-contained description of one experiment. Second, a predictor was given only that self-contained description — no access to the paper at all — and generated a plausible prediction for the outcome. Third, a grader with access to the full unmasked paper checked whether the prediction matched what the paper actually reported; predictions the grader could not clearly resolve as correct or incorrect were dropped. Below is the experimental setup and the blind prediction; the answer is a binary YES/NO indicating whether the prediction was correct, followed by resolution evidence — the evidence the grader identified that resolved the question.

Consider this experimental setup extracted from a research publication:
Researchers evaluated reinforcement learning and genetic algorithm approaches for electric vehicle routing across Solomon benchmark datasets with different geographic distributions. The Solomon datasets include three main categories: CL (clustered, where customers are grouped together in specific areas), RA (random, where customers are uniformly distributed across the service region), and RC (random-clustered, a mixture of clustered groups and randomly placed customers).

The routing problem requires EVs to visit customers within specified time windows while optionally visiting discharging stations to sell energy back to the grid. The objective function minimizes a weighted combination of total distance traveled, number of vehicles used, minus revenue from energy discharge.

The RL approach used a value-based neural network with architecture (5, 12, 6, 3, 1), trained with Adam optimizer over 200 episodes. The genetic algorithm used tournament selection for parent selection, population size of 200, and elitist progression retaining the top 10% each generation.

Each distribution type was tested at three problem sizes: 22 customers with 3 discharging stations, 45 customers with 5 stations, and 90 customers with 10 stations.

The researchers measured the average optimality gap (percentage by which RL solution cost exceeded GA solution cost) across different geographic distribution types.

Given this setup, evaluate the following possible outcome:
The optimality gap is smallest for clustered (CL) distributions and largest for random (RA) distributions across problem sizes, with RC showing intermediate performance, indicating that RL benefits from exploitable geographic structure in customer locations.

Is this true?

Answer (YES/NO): NO